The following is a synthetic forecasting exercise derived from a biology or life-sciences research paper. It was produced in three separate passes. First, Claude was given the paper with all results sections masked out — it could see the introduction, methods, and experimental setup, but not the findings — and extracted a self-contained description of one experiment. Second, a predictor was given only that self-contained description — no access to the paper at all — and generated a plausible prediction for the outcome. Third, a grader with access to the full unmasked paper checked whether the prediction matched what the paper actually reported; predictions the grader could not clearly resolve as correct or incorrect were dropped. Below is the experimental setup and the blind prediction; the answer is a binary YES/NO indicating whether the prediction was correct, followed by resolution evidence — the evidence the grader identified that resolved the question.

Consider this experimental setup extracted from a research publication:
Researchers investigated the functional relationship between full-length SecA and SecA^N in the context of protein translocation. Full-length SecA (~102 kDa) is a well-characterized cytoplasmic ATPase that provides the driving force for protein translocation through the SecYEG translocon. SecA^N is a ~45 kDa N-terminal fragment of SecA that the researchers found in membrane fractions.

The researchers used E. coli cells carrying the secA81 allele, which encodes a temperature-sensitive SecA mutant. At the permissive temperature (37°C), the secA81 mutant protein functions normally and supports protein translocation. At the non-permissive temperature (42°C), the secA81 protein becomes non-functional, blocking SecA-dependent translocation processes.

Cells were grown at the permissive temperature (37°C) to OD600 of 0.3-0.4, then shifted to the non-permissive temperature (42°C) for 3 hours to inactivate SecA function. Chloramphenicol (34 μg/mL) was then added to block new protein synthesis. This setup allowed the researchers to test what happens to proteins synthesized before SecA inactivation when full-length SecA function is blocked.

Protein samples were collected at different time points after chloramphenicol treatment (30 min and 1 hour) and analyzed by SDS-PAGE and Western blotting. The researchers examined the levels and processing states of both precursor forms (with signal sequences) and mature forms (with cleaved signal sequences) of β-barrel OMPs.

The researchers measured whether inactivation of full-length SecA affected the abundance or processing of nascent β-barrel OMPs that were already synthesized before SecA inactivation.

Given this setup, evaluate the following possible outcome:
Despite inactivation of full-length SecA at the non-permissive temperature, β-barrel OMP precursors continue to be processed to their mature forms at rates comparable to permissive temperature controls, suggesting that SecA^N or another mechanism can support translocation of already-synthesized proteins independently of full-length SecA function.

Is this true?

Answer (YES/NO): NO